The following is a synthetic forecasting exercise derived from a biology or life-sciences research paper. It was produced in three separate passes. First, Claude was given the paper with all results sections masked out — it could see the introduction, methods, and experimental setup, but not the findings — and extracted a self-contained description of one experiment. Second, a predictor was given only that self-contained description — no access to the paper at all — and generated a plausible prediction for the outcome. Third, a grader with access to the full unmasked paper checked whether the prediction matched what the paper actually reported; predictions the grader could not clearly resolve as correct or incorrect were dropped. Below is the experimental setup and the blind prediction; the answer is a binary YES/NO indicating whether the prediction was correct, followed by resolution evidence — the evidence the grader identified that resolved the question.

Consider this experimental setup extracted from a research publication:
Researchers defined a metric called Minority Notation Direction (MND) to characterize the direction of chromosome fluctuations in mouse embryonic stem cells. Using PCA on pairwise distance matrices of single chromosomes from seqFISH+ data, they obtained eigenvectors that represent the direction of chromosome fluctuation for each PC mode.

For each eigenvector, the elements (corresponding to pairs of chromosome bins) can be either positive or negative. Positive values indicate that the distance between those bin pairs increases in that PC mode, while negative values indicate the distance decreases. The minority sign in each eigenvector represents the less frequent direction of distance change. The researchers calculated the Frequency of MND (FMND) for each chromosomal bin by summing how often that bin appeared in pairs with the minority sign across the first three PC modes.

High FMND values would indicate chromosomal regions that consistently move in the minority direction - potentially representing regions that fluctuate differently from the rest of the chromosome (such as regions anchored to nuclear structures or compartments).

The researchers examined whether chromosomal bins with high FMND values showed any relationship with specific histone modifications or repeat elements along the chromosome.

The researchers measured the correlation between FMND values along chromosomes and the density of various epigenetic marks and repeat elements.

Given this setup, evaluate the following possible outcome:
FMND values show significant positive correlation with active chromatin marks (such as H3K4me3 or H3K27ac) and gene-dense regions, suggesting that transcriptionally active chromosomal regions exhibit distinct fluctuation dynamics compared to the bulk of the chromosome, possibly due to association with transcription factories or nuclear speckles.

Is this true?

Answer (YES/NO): NO